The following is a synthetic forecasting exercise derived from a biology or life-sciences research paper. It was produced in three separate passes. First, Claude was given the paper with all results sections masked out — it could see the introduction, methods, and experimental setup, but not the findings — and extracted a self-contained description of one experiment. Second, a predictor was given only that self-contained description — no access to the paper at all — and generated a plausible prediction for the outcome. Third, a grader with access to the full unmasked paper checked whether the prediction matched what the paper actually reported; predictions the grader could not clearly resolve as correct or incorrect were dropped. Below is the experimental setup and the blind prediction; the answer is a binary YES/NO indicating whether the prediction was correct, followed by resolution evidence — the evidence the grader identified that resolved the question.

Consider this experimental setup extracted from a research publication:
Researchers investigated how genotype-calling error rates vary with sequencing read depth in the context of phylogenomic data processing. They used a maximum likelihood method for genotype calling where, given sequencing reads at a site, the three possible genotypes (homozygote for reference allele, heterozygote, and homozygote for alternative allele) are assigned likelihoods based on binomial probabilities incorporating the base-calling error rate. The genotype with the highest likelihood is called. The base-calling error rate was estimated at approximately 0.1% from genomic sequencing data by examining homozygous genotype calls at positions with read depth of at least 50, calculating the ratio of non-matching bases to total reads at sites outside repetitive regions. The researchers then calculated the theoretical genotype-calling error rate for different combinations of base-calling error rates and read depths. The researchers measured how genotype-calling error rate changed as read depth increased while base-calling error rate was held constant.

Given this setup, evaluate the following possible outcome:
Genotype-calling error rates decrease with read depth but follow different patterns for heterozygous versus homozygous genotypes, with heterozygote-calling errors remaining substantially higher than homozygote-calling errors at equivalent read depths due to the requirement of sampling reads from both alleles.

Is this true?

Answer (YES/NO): NO